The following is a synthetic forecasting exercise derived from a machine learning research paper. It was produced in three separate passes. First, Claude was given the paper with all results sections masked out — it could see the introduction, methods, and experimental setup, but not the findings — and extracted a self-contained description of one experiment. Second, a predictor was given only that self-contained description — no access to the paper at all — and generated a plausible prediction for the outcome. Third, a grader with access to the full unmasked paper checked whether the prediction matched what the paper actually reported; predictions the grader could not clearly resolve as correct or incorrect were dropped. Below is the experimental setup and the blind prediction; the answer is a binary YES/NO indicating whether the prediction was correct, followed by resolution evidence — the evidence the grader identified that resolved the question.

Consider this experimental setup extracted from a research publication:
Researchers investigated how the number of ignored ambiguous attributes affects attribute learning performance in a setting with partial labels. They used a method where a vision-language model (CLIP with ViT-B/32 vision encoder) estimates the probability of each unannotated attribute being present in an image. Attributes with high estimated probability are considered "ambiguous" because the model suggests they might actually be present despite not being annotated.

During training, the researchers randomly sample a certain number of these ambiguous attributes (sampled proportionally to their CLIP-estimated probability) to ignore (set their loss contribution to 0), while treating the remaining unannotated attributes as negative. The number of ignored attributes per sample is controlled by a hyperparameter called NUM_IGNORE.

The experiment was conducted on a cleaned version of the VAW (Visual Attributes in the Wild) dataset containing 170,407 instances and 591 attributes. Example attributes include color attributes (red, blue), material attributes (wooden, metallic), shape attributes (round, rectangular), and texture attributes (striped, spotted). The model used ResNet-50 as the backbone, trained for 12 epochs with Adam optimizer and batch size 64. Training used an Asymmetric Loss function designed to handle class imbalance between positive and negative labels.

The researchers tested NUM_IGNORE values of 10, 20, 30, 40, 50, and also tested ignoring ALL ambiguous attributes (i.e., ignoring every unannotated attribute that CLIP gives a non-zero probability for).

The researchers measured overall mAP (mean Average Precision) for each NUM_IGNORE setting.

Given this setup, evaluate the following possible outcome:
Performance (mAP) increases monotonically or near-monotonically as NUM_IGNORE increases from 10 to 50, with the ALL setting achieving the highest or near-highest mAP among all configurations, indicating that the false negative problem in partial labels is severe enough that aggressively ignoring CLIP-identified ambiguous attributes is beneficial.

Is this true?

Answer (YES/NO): NO